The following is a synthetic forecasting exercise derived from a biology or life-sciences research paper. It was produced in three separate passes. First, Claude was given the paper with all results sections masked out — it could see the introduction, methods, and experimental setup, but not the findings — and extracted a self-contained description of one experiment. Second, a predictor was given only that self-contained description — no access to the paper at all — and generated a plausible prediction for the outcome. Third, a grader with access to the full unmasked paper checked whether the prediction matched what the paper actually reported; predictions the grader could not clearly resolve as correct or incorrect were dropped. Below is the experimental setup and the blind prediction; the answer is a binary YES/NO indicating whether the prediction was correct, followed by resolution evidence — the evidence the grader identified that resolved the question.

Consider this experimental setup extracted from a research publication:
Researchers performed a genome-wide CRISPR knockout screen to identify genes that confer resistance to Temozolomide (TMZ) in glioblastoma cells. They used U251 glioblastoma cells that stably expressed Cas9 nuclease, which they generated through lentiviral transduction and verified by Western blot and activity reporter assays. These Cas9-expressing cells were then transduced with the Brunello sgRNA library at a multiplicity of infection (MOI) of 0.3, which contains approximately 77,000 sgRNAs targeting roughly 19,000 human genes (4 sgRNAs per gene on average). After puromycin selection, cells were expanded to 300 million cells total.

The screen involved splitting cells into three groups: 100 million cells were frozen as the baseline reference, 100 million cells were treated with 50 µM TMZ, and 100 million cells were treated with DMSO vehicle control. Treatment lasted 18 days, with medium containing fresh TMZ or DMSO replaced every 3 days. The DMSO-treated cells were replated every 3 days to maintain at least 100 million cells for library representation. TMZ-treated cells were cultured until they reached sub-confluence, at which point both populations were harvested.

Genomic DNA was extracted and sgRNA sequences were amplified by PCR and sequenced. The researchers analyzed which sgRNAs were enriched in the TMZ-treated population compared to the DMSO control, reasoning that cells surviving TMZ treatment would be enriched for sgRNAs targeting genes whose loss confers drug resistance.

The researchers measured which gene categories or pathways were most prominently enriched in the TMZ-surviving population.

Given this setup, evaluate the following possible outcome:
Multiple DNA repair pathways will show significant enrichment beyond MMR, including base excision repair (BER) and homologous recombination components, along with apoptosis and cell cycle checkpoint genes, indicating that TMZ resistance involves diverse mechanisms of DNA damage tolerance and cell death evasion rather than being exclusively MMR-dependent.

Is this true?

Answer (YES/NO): NO